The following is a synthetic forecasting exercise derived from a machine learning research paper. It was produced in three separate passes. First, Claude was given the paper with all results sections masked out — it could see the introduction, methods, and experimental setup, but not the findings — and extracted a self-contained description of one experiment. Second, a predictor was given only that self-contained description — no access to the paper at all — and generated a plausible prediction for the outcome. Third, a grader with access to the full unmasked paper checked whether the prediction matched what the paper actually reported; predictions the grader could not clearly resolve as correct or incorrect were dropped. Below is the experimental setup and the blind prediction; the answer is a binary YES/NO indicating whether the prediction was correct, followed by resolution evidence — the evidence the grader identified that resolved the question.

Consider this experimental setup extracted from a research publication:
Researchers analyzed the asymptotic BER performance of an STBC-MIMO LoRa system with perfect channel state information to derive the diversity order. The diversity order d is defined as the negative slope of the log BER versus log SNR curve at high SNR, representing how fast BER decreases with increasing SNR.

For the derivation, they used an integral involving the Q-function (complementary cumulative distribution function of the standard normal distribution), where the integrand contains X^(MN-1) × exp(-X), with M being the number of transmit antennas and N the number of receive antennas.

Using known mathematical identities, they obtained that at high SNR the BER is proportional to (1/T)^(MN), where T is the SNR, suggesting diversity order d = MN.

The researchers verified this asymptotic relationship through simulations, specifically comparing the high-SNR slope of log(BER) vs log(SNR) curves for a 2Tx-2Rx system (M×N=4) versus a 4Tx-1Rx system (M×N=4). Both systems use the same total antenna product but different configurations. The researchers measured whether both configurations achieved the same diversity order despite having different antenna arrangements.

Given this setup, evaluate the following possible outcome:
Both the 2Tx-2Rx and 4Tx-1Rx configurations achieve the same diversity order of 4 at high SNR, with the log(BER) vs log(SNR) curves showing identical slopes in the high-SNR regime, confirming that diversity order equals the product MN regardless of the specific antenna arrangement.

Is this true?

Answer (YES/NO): YES